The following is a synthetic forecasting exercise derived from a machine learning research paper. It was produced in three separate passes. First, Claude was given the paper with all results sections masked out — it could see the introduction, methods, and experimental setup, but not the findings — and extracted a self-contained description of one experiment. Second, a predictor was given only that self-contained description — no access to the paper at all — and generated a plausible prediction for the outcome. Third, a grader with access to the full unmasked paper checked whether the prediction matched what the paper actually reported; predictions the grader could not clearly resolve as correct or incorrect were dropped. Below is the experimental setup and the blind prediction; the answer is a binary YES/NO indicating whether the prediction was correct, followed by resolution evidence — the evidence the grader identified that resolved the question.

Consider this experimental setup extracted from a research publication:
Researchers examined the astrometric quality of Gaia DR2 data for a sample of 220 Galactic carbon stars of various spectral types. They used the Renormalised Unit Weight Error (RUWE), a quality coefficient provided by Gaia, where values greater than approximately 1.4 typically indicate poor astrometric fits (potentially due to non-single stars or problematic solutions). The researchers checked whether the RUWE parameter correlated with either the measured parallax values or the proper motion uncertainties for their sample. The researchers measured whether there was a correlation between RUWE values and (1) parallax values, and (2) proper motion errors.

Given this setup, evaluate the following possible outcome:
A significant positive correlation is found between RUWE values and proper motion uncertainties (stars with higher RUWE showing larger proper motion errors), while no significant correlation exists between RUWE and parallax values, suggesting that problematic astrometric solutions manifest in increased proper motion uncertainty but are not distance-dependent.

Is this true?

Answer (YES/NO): NO